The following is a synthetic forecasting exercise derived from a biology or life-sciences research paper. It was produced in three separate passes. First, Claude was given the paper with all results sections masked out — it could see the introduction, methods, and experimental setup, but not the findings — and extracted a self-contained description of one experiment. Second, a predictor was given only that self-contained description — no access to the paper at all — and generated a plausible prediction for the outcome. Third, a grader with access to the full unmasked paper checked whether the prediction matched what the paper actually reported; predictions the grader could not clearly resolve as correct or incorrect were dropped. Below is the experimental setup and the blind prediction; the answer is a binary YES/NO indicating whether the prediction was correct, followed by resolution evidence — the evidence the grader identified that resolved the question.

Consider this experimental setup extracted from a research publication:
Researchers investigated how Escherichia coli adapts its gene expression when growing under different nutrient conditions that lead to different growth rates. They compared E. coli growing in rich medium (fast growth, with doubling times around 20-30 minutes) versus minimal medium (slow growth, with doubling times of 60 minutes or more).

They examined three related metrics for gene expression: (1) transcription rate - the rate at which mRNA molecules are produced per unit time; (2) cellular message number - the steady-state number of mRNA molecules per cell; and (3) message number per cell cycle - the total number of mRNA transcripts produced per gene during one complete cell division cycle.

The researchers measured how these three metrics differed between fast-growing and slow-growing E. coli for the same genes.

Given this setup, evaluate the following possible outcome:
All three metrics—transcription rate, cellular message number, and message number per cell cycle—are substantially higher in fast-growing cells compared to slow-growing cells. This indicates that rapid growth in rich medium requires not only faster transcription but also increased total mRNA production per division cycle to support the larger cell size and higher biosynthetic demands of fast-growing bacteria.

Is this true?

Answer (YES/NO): NO